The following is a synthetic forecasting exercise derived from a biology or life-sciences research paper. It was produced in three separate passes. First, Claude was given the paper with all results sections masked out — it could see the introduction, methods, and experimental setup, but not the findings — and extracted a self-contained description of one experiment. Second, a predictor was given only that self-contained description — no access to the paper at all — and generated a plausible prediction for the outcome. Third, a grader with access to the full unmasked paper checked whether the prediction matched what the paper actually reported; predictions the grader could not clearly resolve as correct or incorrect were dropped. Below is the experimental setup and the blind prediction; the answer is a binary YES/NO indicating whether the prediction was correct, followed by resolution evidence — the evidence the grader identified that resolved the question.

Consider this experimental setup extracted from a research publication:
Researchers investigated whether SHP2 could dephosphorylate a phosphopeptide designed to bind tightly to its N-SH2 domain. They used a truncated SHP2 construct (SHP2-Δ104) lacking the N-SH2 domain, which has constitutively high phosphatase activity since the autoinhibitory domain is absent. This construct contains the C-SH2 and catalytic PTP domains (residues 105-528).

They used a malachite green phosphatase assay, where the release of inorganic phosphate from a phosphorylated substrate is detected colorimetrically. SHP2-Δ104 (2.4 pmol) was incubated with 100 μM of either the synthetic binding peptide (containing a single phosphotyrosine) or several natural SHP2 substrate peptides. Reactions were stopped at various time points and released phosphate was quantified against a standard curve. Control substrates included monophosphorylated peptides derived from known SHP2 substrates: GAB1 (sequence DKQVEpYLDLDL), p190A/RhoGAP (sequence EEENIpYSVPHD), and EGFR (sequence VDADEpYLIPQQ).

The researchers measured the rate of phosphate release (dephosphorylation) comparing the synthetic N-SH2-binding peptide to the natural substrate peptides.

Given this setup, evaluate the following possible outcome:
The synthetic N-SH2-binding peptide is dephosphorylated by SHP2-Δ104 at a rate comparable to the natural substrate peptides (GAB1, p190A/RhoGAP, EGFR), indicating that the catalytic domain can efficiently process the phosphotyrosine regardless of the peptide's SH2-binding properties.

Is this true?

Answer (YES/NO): NO